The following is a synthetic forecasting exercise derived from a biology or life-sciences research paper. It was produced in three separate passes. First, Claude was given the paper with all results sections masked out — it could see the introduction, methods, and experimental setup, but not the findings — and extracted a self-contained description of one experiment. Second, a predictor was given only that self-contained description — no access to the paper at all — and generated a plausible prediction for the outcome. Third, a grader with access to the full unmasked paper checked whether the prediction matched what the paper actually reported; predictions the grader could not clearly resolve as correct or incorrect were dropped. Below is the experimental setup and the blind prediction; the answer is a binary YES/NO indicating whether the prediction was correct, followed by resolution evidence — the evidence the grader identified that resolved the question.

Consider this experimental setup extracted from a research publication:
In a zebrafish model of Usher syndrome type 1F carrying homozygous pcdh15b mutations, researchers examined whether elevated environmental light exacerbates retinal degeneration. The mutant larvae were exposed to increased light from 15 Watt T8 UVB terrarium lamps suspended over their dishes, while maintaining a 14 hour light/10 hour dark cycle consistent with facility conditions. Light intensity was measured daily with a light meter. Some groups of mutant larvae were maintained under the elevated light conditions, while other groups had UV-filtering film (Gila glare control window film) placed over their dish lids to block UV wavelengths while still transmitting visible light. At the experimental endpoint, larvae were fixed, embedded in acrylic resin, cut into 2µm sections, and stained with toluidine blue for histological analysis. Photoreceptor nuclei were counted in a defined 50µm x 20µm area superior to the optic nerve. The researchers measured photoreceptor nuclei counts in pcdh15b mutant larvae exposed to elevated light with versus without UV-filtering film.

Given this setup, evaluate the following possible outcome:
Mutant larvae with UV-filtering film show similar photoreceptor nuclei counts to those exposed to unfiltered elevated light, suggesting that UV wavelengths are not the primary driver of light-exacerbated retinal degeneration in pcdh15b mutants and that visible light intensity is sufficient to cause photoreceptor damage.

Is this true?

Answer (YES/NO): NO